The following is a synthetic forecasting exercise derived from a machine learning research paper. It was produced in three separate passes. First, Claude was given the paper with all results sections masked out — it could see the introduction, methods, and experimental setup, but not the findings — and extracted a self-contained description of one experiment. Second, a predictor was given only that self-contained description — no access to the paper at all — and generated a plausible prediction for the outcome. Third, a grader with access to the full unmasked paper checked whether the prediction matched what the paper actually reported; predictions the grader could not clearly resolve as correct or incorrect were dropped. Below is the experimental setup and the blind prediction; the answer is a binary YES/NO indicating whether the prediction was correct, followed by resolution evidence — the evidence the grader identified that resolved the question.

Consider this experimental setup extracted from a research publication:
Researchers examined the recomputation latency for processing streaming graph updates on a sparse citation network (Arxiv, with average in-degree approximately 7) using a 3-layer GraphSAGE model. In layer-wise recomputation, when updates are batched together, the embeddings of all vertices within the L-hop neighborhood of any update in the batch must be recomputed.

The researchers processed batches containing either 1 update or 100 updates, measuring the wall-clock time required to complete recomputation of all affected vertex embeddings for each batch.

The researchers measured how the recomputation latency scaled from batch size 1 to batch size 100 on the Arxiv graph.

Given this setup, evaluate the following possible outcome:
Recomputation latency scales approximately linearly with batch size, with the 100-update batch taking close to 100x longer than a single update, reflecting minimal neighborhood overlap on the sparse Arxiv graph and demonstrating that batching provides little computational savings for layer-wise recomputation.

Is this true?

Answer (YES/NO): NO